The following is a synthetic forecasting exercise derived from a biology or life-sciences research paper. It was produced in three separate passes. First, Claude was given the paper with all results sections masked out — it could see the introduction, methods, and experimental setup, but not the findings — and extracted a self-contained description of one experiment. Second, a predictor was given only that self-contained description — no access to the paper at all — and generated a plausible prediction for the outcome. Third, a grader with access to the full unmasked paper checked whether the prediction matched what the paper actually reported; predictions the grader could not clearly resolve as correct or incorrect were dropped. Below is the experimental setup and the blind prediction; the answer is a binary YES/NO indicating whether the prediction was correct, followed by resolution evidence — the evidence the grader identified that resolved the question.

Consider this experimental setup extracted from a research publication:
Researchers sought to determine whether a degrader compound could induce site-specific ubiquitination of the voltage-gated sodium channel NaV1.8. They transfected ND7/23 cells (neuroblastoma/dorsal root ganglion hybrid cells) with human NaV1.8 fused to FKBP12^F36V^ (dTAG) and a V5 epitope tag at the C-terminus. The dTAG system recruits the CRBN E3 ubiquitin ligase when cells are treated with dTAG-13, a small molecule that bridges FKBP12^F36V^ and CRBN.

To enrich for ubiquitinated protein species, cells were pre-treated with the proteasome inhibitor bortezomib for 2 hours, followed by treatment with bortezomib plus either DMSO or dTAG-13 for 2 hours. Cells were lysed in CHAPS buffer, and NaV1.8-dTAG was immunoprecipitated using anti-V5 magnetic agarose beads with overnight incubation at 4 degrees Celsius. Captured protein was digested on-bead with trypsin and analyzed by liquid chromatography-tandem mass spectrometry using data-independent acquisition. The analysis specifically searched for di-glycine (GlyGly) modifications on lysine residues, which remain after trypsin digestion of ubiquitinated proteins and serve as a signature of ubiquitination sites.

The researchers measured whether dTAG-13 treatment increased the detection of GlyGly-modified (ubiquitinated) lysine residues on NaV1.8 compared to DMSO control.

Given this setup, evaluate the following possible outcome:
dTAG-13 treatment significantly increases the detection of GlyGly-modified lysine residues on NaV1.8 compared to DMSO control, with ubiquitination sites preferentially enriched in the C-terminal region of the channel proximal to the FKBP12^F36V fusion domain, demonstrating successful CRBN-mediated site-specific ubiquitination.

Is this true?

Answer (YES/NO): NO